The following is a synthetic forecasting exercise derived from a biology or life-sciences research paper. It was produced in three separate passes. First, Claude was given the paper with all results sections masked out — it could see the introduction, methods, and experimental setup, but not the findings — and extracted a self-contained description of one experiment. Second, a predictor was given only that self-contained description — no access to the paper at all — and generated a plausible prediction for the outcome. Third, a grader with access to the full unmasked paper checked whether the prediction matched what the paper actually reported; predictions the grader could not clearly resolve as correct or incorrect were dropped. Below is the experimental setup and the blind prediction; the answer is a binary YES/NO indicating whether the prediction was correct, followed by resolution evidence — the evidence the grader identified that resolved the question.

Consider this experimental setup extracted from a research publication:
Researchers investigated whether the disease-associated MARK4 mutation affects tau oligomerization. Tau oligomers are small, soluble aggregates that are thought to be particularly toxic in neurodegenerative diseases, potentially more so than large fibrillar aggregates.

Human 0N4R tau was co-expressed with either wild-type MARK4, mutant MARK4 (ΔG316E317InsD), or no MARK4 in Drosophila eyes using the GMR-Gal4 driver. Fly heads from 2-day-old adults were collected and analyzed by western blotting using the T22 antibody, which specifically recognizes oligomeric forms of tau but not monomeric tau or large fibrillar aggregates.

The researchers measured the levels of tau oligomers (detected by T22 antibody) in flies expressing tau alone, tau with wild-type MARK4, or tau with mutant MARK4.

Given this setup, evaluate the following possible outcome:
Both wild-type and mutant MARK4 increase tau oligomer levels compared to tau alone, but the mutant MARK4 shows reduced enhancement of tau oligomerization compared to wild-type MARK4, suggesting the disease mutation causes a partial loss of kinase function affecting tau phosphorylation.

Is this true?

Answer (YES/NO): NO